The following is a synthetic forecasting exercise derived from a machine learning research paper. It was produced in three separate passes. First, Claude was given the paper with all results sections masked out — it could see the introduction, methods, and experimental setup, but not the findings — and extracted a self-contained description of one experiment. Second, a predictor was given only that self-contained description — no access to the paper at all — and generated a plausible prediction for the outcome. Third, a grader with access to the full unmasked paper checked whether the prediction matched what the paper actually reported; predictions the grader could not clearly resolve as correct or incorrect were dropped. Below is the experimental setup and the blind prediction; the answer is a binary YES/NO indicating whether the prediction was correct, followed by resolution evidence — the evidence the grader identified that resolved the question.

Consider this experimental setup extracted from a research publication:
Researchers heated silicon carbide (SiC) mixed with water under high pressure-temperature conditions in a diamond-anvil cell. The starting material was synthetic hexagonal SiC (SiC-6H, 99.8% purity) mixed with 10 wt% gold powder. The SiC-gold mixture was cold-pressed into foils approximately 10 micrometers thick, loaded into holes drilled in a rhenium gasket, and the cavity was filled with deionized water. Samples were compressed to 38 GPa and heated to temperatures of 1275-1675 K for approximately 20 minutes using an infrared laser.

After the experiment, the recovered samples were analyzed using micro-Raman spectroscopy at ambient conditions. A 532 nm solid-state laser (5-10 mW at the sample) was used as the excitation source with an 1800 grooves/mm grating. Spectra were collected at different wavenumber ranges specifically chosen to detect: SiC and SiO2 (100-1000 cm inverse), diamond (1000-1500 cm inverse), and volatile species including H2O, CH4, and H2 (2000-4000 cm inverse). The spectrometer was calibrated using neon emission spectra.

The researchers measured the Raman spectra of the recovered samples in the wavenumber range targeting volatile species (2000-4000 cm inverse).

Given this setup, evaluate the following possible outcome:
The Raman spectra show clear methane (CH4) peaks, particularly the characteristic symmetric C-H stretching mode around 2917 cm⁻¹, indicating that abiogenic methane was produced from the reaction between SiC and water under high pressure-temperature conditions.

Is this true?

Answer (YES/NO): NO